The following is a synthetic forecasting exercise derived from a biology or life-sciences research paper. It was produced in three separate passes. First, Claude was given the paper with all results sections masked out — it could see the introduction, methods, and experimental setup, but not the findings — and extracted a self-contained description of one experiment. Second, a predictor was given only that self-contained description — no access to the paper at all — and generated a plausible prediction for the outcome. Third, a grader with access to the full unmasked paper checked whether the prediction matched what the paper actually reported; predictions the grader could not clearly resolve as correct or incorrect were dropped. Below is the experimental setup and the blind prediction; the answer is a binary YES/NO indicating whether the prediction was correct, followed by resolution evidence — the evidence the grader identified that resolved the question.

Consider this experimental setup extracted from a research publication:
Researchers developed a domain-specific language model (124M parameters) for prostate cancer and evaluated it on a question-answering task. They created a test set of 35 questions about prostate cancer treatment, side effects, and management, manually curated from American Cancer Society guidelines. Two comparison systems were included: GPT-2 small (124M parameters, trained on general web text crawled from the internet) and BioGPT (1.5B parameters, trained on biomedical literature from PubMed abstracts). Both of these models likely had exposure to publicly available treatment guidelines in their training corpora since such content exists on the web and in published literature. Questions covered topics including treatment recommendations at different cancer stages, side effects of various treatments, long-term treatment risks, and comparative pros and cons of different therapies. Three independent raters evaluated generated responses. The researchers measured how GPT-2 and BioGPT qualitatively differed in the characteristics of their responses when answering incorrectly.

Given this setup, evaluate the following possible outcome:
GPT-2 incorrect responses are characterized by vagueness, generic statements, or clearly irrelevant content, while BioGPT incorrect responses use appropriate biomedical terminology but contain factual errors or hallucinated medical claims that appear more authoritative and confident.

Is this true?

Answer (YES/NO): NO